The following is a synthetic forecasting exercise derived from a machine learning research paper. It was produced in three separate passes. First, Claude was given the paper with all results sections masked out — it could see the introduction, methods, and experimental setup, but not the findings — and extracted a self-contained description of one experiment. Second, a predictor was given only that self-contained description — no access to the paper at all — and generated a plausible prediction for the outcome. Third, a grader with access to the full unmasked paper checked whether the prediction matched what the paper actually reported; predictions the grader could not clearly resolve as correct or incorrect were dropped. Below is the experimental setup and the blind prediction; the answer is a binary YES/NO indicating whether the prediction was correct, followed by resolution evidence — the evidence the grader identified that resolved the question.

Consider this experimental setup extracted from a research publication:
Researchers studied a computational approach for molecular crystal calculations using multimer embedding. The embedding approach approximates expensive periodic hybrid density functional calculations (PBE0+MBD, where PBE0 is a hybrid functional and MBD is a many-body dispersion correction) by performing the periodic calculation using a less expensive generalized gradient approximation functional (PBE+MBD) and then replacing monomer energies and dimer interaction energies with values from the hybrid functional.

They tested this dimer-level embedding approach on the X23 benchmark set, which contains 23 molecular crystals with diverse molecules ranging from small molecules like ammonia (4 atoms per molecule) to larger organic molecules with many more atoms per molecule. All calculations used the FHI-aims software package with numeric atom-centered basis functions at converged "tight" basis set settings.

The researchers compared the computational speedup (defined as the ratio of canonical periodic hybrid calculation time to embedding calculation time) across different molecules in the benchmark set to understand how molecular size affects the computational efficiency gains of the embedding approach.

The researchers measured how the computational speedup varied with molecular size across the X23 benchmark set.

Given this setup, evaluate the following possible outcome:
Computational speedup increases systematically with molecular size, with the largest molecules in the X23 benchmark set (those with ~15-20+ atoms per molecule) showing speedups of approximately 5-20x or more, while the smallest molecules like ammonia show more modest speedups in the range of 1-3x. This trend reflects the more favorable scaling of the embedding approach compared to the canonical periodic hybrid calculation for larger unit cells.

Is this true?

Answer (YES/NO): NO